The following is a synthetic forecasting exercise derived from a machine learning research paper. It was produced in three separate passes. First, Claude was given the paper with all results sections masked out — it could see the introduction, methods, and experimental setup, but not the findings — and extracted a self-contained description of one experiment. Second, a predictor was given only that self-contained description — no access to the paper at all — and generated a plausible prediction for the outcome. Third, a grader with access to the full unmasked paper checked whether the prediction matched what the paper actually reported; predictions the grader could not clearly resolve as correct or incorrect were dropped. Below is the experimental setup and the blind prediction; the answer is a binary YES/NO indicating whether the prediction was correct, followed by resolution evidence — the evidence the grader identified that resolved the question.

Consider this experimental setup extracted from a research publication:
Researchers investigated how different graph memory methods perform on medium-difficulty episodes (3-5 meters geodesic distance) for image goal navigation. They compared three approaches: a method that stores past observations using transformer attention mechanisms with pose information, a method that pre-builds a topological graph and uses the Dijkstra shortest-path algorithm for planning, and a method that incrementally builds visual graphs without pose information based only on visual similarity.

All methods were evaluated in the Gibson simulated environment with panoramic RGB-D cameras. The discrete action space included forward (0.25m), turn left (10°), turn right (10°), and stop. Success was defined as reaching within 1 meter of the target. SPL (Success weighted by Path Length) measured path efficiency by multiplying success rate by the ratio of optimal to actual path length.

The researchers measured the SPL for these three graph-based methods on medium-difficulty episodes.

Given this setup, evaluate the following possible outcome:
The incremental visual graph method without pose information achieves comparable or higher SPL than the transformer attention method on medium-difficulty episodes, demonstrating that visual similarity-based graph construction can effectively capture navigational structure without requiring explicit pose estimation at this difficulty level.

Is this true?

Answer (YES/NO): YES